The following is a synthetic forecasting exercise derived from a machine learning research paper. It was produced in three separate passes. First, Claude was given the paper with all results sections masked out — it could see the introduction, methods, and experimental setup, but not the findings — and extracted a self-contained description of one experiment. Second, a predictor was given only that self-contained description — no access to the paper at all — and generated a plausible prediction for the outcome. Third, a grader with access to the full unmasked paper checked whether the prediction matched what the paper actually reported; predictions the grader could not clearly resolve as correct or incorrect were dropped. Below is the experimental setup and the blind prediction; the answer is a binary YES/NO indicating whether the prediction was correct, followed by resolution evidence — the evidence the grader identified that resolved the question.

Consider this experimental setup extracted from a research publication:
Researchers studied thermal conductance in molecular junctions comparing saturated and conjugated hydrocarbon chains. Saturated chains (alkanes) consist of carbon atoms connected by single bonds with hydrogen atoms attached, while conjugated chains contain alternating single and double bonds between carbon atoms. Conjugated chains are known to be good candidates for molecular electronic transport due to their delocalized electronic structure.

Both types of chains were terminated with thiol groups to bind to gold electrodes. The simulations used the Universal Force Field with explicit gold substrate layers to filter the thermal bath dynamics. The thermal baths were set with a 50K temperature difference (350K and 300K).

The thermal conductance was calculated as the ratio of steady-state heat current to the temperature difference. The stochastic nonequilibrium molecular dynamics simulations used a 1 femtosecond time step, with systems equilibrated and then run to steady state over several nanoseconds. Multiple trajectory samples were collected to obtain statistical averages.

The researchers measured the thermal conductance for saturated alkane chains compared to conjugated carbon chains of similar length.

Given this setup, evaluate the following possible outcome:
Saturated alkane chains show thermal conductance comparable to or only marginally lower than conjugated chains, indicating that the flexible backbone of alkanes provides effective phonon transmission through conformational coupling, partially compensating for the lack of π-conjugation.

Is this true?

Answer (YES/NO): NO